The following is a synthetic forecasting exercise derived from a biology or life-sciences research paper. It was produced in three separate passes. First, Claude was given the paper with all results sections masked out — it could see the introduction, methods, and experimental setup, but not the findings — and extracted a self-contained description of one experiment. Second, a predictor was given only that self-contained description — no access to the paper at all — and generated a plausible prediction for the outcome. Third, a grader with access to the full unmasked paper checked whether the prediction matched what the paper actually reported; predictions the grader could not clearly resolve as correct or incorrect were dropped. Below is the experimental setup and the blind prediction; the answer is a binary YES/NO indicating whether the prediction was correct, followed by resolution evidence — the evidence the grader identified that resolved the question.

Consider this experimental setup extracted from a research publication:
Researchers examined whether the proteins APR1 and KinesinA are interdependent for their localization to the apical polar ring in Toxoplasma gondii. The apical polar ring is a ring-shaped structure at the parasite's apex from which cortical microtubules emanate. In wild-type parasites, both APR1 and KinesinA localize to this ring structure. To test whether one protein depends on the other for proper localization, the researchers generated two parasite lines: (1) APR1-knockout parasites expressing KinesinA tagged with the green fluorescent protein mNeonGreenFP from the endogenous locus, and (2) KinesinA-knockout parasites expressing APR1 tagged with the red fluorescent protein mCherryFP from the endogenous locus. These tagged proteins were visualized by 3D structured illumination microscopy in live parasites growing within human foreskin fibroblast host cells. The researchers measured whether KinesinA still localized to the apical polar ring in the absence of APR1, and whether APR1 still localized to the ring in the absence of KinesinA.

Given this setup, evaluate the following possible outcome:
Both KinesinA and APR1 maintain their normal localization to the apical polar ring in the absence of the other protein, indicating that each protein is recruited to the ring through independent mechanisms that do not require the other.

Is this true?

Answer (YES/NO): YES